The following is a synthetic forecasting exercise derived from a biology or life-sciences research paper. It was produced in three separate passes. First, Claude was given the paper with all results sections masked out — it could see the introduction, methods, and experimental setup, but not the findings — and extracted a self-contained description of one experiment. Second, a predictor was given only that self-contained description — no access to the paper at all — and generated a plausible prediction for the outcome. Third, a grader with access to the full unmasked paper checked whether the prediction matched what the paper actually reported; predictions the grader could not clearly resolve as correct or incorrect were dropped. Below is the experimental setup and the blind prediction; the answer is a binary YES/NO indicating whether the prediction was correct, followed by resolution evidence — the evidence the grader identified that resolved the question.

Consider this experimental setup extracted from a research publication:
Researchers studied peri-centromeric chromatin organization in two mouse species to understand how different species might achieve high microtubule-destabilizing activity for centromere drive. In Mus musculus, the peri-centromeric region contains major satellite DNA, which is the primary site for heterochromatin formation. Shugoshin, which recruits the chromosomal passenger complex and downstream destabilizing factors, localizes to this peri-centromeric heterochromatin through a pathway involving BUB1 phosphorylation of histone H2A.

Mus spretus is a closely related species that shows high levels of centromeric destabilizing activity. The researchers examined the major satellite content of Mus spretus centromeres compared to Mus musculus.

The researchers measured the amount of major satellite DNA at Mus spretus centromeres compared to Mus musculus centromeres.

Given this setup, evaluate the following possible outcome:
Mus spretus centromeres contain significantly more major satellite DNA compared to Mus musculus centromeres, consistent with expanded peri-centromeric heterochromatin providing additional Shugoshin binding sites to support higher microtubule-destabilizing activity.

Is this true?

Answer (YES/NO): NO